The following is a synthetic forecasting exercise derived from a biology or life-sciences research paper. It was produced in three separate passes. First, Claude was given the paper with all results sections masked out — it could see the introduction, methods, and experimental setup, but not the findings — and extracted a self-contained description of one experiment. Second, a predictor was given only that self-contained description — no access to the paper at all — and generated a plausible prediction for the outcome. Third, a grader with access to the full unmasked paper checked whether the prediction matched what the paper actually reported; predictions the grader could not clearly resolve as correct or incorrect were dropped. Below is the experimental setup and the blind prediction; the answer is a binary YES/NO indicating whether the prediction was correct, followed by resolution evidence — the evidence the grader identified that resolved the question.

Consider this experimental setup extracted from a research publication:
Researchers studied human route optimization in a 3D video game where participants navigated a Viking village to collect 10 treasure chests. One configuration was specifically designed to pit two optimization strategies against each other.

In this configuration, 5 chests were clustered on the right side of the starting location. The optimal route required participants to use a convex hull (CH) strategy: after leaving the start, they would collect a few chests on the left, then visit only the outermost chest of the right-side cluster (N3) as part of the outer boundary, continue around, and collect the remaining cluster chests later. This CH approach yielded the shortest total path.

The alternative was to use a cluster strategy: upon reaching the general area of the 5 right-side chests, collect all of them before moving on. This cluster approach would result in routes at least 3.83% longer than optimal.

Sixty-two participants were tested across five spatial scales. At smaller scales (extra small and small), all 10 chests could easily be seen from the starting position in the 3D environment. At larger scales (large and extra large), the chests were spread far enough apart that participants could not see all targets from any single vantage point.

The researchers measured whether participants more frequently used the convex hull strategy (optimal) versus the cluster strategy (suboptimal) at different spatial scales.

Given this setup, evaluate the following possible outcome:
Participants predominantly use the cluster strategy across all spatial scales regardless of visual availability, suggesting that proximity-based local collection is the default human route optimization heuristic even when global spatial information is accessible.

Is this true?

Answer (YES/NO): NO